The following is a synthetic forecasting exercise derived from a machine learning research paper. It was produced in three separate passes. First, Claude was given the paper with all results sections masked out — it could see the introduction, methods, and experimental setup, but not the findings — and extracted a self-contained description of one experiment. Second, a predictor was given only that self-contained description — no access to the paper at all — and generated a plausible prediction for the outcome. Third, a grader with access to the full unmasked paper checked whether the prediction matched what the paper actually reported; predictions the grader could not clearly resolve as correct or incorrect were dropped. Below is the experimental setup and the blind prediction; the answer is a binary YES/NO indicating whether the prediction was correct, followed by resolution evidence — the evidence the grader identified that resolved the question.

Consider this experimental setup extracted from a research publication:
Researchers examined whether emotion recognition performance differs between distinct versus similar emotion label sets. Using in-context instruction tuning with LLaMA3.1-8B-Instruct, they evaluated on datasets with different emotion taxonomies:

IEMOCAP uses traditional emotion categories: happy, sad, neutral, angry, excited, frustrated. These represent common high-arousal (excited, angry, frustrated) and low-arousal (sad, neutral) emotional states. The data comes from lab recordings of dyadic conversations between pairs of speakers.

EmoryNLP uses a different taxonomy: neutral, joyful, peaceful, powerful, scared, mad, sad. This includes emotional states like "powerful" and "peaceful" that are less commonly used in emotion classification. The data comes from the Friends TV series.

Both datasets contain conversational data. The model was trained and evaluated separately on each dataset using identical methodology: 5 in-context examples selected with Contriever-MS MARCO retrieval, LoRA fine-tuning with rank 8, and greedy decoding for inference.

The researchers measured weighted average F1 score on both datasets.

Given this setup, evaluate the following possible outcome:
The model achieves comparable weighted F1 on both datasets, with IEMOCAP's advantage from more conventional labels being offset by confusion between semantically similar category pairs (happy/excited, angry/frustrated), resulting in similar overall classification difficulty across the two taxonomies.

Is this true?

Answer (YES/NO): NO